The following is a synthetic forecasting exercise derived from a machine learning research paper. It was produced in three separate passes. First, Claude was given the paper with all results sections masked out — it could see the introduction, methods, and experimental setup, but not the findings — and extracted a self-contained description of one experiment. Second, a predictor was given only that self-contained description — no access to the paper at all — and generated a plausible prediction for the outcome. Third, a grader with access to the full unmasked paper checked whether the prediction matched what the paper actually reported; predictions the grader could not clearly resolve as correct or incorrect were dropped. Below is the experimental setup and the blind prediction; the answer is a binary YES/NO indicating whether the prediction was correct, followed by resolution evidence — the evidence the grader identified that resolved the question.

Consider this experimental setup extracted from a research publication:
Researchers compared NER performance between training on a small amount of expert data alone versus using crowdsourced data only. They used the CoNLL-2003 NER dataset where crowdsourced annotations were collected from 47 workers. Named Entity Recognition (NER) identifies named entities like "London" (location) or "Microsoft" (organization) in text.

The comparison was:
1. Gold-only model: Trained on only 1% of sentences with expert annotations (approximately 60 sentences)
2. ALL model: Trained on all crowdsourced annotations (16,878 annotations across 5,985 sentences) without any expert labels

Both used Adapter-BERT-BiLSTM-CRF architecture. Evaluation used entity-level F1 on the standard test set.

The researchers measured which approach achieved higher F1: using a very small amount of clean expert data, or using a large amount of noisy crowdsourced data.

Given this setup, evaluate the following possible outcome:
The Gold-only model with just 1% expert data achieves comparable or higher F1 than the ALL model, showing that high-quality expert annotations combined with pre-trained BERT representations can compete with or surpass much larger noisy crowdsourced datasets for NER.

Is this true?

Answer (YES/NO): NO